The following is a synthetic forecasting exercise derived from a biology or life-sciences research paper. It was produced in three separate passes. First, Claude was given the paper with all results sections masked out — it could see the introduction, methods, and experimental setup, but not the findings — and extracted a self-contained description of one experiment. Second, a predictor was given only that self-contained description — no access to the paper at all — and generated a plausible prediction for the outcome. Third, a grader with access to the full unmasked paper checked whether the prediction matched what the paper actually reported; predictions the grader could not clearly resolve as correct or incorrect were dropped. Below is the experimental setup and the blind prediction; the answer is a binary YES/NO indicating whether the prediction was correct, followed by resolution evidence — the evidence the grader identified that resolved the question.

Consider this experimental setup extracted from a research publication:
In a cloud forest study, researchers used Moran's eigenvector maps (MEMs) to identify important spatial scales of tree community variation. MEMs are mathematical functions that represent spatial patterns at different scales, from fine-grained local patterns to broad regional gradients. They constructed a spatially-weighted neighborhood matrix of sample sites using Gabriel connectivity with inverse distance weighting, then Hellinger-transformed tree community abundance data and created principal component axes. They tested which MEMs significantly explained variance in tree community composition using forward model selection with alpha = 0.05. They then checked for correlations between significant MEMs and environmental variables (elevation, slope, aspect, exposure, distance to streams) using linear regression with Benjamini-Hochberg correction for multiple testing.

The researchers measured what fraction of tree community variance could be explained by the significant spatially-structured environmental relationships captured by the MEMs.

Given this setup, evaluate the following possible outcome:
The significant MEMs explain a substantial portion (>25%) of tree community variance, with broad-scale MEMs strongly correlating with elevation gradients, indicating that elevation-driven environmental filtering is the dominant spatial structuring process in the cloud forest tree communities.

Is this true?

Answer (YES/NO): NO